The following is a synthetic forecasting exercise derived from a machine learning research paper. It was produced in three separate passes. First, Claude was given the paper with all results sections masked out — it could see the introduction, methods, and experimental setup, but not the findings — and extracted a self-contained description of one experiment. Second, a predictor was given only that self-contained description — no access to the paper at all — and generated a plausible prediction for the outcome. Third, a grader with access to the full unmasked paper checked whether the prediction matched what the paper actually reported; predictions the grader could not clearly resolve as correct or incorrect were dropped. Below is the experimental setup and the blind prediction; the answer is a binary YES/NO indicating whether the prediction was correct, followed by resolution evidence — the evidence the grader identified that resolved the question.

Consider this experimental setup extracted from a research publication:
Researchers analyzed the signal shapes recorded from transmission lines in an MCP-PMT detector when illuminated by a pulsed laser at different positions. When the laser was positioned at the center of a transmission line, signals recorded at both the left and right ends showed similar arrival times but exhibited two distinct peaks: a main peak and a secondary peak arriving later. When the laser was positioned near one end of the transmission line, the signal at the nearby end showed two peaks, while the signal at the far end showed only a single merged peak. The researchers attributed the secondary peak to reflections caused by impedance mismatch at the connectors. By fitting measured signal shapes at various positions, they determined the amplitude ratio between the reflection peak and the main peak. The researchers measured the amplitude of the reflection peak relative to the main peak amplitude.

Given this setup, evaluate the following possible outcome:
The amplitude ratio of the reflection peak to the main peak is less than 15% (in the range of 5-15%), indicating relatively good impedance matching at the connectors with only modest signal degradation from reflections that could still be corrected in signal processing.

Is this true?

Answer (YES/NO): NO